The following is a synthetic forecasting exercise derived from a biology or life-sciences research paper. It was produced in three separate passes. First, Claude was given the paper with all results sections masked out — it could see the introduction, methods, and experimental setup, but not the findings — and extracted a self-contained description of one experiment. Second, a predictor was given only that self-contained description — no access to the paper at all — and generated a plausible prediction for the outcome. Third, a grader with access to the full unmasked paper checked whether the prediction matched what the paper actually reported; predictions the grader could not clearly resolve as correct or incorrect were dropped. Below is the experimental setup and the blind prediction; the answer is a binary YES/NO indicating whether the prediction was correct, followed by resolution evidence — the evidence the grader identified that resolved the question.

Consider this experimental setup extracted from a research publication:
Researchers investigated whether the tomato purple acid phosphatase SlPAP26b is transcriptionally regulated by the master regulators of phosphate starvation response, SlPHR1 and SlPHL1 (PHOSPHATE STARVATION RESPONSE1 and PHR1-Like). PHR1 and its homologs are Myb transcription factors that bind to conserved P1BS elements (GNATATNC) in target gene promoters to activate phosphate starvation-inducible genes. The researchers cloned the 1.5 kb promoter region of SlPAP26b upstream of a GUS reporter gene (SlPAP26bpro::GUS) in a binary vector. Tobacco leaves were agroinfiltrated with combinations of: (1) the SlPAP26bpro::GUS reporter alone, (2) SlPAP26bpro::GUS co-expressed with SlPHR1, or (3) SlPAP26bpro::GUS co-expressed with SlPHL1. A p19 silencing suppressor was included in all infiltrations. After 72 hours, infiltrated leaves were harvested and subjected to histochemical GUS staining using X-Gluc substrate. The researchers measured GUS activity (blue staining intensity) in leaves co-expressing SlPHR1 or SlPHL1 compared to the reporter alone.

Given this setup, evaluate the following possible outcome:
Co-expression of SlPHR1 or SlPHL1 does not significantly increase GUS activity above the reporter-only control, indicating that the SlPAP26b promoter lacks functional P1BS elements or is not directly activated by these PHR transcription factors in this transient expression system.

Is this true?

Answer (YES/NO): YES